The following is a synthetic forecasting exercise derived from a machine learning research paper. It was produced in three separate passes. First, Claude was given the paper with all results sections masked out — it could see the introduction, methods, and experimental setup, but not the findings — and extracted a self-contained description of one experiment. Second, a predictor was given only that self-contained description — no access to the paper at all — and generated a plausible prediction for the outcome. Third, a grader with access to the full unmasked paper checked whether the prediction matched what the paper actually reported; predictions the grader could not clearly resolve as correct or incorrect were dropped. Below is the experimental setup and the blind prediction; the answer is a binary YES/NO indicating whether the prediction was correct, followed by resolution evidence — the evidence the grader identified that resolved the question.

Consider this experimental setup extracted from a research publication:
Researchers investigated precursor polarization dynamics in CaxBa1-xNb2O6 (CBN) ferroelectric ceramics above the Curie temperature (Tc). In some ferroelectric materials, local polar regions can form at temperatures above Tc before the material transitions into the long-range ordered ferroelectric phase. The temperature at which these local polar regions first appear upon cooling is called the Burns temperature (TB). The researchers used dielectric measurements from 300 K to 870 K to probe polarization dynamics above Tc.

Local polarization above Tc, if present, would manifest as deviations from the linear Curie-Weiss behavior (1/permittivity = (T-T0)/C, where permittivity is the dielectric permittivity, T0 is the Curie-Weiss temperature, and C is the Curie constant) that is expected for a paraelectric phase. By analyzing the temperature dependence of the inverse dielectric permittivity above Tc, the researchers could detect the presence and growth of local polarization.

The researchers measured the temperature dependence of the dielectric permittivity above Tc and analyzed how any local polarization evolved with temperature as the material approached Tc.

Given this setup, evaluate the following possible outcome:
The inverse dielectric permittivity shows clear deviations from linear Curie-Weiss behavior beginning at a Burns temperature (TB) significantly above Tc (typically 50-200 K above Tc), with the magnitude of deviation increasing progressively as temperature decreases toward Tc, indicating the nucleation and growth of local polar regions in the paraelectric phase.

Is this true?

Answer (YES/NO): YES